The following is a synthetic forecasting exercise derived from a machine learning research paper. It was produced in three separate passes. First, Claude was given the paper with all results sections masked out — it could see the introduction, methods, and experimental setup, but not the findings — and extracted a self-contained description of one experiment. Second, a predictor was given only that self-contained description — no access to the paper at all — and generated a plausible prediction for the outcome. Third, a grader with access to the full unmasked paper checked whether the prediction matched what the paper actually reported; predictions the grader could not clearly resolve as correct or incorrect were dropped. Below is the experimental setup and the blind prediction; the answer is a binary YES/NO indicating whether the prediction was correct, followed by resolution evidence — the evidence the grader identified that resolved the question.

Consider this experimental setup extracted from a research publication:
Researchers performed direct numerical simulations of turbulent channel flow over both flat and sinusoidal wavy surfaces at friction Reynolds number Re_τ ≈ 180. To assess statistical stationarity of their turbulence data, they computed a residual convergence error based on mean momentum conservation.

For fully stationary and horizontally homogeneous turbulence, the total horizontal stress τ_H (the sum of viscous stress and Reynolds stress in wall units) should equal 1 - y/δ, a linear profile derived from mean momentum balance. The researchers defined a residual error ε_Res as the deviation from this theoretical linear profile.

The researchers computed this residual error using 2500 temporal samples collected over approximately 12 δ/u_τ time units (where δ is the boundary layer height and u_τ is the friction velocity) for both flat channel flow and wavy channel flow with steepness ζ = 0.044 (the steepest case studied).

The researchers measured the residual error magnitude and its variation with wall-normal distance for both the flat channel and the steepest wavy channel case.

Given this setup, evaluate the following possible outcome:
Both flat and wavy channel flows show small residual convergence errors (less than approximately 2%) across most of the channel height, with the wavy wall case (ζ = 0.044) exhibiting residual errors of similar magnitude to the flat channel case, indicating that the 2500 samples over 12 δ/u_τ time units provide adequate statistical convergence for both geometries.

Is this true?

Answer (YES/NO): NO